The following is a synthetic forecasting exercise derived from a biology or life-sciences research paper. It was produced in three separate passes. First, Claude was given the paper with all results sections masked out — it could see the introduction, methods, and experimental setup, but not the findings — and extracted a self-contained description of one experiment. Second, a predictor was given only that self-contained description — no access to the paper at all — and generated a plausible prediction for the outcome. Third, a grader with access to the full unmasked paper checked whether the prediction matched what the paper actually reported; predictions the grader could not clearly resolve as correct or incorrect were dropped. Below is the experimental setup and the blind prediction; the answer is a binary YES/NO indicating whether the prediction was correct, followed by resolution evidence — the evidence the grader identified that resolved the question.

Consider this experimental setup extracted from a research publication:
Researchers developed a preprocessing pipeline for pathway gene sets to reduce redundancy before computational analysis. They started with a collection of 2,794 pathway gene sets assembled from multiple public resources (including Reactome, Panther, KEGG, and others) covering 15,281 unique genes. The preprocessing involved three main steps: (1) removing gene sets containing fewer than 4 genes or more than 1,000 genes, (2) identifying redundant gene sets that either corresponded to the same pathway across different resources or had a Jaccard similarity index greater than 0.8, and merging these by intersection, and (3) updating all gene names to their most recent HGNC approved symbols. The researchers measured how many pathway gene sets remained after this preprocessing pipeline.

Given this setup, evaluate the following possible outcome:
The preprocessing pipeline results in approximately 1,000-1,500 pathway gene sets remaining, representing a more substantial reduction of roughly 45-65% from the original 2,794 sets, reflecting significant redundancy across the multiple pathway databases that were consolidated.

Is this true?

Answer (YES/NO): NO